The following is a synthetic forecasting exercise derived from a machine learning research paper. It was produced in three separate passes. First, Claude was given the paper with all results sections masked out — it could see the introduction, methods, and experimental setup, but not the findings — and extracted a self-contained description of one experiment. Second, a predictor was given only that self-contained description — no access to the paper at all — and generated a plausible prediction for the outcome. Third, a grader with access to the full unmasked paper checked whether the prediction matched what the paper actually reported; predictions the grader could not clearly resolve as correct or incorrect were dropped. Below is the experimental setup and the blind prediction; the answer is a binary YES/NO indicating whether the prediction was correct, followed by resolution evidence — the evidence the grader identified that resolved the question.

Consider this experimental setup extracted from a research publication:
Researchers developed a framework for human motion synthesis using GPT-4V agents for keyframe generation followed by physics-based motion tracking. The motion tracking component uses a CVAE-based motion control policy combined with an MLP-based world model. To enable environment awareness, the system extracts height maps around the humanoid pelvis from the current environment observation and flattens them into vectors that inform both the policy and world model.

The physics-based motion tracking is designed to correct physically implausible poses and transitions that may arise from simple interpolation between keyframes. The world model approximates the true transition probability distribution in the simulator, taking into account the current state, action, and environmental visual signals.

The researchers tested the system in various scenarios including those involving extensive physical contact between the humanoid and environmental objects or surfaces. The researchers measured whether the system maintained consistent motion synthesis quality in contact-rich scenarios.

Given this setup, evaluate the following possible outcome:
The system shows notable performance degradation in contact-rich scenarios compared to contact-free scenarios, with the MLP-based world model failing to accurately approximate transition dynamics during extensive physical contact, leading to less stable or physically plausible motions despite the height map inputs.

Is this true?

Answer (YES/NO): NO